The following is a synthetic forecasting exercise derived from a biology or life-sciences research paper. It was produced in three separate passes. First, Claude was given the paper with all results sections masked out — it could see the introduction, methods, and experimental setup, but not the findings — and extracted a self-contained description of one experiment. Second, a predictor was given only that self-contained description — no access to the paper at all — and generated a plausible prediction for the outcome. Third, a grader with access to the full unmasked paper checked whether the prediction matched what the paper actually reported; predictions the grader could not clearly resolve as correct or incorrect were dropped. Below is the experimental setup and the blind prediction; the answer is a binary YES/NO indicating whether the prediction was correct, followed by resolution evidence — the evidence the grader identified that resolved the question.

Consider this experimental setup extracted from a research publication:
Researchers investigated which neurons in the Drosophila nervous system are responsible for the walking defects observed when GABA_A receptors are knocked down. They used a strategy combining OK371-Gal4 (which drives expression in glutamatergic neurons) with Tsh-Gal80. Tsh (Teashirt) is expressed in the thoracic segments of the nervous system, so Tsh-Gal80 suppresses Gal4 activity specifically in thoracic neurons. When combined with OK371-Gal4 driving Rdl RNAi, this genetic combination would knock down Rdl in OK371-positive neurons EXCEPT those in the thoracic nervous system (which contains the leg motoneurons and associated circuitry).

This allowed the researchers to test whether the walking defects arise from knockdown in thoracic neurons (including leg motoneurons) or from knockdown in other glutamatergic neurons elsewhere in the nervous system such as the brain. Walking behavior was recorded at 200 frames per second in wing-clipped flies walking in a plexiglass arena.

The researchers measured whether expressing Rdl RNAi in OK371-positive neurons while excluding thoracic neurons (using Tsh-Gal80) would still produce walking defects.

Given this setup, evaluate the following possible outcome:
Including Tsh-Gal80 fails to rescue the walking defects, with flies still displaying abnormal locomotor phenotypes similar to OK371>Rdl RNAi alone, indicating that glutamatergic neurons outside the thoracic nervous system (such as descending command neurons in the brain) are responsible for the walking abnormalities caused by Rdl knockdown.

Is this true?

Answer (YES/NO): NO